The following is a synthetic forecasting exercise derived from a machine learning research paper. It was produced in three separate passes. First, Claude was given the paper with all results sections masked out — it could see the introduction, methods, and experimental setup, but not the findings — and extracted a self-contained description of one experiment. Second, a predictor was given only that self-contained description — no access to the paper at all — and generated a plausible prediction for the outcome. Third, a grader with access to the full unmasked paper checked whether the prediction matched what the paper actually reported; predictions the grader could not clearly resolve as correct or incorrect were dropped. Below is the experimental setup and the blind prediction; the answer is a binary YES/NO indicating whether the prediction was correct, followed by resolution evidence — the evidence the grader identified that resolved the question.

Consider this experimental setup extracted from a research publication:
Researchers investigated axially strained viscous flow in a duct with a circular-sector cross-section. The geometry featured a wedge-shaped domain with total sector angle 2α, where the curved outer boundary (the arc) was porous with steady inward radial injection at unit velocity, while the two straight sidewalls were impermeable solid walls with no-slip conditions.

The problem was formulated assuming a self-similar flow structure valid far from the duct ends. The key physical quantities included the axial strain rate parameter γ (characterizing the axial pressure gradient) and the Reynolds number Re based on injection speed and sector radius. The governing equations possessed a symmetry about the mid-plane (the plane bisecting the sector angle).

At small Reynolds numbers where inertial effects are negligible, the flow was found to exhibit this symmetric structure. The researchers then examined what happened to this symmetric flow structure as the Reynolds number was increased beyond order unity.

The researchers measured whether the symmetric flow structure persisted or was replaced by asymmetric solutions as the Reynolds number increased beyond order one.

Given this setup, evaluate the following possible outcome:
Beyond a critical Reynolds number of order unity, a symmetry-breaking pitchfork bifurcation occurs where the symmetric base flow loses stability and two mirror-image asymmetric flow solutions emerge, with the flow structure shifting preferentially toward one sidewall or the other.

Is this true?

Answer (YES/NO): NO